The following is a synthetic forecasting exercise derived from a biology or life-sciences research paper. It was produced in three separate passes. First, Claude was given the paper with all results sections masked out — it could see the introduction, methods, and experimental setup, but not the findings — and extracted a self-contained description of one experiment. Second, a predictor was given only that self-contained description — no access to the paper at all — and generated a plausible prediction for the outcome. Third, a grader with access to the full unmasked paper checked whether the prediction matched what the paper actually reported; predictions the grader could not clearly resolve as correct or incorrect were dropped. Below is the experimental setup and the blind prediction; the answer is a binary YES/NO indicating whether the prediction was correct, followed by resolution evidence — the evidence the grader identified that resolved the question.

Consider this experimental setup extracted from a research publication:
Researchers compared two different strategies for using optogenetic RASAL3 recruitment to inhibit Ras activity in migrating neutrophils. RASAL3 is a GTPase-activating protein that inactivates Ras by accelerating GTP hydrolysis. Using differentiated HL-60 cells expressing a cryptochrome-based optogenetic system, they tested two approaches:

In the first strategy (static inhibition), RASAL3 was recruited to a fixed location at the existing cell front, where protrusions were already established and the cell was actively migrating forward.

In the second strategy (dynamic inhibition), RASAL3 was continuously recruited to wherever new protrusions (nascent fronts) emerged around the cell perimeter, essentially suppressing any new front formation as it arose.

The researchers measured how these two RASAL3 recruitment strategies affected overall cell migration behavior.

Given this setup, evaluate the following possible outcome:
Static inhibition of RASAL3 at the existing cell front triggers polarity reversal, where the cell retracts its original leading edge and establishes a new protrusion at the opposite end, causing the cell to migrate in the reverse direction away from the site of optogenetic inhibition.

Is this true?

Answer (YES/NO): YES